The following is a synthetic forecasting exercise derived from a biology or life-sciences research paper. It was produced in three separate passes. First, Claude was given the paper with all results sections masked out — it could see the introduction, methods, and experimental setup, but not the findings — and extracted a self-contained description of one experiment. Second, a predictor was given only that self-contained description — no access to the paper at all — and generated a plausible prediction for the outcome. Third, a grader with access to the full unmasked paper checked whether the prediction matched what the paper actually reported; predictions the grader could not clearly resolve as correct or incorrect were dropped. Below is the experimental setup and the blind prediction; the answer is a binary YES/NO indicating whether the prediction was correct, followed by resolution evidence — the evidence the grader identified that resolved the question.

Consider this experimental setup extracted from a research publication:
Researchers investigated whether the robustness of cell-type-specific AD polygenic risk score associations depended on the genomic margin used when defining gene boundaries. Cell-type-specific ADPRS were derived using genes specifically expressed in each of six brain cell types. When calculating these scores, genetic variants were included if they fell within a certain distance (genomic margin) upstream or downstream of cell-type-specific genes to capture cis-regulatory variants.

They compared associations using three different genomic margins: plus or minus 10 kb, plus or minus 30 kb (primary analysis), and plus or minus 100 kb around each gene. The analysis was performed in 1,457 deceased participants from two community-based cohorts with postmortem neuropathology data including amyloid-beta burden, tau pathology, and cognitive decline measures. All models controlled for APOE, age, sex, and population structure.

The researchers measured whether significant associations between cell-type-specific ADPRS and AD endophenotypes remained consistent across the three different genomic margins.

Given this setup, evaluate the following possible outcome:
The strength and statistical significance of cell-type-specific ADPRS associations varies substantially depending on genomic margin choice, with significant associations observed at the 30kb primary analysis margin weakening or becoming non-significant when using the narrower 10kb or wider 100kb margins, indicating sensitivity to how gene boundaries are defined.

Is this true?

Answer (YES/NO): NO